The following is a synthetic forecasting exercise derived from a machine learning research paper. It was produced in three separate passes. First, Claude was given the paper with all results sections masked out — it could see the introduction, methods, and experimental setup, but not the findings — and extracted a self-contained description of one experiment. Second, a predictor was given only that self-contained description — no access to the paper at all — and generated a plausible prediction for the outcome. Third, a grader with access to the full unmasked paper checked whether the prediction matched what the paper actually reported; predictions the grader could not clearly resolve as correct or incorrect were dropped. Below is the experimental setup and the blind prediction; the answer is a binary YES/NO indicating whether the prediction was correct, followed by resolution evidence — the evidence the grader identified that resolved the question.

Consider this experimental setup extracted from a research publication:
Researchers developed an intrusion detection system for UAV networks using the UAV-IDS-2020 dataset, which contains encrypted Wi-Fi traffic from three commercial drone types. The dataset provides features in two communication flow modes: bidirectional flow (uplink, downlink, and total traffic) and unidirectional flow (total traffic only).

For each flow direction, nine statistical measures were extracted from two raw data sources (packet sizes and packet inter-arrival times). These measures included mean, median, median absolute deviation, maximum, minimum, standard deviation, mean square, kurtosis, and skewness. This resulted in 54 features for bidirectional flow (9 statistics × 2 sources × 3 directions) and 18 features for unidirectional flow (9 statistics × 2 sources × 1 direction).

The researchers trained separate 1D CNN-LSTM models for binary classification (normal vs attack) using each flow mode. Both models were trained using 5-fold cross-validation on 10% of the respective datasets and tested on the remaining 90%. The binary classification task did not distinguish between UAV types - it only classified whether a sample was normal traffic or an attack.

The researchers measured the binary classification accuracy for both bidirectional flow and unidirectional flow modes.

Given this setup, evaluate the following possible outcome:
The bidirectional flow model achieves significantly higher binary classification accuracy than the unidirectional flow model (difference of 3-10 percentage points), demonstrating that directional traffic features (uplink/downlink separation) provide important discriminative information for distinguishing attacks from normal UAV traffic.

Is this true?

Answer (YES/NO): NO